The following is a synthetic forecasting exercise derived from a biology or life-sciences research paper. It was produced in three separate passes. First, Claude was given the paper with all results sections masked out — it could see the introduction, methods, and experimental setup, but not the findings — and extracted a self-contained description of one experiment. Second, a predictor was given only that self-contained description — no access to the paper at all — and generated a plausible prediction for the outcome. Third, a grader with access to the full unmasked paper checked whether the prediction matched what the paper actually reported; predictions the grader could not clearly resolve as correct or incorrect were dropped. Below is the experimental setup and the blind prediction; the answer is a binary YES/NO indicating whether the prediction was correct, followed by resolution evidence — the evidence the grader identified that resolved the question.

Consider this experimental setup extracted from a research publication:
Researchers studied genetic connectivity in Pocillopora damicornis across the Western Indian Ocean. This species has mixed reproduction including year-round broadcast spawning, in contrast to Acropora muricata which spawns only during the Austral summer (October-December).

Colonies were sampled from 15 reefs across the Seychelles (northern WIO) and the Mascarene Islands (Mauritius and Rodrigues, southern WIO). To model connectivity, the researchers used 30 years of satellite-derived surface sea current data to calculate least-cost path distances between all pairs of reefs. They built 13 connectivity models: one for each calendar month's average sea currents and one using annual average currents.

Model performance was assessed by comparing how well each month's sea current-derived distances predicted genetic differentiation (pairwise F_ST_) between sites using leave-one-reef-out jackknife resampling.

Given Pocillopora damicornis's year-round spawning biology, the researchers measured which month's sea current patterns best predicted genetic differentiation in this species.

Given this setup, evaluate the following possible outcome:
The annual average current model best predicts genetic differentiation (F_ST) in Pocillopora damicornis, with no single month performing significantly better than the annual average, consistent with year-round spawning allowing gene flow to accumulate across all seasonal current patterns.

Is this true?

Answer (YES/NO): NO